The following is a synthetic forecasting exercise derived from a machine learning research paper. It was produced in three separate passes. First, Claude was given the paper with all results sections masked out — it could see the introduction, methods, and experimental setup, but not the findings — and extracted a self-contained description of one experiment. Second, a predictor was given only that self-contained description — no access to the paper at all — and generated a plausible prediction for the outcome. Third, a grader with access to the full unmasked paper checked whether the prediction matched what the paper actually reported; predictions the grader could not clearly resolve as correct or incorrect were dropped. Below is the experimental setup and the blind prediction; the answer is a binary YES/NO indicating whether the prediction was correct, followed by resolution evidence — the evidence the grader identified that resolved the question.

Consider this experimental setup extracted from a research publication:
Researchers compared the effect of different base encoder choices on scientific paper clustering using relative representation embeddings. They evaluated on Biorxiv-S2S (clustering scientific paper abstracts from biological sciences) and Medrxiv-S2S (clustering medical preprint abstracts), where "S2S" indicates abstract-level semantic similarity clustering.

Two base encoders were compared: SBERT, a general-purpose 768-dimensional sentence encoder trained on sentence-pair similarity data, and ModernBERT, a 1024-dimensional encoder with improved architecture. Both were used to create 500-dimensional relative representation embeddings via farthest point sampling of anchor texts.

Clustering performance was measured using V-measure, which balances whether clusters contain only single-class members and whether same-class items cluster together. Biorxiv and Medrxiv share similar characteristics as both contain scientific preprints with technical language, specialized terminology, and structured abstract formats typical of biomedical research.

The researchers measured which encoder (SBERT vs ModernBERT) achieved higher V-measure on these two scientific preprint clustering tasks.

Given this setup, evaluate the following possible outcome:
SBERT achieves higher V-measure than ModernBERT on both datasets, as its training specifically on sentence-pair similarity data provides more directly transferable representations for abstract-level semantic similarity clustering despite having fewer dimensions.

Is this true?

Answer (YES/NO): YES